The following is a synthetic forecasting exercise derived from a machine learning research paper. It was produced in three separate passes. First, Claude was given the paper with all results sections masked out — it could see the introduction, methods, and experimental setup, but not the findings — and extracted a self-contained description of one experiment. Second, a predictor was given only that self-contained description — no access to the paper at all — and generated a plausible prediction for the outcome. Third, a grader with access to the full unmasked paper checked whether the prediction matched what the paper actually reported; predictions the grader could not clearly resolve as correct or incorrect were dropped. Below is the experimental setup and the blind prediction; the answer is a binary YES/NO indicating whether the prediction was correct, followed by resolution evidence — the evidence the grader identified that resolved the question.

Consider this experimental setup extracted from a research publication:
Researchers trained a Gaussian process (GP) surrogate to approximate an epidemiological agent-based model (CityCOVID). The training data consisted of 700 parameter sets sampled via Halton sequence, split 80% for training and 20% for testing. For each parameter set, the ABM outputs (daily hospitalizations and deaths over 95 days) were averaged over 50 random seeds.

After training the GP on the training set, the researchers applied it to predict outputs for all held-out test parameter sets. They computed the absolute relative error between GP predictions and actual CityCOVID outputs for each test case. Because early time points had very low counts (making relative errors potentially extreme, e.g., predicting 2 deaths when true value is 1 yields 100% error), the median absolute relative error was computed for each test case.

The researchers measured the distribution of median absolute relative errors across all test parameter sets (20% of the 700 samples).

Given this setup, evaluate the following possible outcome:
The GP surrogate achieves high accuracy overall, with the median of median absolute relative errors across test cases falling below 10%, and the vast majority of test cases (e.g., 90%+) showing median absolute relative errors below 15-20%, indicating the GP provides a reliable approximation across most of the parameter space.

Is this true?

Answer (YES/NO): YES